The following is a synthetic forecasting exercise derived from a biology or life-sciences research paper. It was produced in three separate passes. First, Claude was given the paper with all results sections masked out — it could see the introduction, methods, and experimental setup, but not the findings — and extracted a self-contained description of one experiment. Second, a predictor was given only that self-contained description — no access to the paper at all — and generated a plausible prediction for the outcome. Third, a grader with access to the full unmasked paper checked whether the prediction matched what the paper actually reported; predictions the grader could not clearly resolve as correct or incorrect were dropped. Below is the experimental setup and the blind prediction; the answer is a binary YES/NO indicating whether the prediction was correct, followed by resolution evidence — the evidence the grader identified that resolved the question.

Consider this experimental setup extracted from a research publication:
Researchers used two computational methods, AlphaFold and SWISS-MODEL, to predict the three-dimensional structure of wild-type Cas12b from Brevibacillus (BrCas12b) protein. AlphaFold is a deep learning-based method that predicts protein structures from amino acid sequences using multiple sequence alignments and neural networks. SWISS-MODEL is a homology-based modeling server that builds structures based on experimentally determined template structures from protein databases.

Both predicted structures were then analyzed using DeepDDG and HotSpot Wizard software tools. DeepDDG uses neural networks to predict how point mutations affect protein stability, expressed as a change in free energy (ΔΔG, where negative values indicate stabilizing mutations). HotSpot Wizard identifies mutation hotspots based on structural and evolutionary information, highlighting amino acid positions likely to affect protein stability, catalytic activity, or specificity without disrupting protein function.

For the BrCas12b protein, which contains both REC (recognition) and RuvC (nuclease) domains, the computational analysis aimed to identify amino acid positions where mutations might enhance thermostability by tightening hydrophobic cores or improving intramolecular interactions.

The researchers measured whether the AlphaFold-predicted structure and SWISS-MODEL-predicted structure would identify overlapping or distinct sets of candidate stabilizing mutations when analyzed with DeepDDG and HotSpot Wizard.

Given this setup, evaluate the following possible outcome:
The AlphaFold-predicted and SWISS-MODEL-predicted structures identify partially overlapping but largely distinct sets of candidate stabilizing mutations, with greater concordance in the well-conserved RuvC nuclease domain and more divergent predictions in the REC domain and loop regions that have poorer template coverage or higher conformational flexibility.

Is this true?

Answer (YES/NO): NO